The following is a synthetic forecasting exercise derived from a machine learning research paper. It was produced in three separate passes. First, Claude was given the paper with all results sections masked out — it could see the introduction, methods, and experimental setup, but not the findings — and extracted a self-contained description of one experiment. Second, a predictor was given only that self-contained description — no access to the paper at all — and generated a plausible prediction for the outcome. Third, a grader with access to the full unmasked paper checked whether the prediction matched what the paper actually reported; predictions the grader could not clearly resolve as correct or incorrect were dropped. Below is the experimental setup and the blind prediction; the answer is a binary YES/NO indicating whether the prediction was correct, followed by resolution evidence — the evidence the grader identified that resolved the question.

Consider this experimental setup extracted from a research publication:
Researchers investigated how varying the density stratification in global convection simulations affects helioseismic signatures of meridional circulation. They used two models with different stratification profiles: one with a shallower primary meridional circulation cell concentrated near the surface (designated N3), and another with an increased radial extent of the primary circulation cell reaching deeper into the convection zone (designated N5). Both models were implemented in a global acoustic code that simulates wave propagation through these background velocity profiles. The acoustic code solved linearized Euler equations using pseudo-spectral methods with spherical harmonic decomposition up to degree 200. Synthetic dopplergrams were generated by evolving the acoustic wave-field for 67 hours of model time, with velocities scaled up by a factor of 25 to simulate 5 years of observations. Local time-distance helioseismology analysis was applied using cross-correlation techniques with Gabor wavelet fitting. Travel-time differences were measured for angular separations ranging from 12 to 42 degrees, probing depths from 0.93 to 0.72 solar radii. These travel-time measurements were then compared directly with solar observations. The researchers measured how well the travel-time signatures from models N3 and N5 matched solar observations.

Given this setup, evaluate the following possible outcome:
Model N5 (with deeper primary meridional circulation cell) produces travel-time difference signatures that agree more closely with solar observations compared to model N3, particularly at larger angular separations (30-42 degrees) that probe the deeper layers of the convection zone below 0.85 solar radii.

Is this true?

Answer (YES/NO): NO